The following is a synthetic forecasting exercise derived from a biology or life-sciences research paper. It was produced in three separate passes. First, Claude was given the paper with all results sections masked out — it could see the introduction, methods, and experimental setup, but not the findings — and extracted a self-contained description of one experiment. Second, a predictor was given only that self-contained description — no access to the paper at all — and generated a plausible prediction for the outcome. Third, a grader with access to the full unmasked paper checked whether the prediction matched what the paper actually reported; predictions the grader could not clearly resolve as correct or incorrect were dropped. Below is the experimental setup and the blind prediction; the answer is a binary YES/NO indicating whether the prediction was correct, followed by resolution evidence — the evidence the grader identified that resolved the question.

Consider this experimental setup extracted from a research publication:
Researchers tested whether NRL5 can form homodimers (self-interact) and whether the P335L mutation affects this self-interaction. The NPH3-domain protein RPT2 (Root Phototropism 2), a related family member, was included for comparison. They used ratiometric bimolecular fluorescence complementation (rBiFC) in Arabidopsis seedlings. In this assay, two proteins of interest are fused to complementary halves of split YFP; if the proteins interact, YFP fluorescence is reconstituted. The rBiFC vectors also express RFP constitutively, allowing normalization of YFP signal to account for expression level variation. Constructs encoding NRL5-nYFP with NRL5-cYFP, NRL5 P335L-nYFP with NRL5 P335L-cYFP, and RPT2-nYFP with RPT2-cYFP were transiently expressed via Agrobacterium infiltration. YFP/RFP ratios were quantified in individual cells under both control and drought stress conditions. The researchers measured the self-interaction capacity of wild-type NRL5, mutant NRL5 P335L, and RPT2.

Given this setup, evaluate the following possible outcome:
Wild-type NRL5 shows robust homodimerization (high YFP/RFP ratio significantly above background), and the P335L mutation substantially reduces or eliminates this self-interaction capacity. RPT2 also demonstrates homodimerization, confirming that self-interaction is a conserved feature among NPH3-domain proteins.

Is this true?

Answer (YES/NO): NO